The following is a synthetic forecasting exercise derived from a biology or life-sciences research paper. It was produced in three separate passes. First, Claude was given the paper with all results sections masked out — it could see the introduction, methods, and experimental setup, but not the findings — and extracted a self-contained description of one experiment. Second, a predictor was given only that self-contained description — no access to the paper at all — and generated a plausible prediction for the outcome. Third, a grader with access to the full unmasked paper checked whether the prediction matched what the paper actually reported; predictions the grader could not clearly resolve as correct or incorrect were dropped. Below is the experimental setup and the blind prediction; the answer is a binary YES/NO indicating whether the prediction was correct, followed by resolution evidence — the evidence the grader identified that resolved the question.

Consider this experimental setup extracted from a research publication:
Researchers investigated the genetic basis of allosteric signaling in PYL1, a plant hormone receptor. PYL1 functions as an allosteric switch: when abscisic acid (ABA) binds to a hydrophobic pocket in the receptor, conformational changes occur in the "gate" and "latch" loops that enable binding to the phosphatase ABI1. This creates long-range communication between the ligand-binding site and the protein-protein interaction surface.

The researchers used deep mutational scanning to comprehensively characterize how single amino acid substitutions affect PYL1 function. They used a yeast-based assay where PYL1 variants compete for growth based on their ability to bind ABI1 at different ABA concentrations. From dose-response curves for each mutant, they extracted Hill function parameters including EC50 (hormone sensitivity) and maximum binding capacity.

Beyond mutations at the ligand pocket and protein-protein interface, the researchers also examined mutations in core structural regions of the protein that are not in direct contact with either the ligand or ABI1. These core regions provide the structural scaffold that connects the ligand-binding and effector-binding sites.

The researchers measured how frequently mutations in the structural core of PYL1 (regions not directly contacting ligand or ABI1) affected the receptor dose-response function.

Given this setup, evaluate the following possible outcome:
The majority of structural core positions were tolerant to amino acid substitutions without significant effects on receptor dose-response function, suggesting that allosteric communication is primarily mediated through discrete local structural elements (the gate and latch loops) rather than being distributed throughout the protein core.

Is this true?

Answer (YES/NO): NO